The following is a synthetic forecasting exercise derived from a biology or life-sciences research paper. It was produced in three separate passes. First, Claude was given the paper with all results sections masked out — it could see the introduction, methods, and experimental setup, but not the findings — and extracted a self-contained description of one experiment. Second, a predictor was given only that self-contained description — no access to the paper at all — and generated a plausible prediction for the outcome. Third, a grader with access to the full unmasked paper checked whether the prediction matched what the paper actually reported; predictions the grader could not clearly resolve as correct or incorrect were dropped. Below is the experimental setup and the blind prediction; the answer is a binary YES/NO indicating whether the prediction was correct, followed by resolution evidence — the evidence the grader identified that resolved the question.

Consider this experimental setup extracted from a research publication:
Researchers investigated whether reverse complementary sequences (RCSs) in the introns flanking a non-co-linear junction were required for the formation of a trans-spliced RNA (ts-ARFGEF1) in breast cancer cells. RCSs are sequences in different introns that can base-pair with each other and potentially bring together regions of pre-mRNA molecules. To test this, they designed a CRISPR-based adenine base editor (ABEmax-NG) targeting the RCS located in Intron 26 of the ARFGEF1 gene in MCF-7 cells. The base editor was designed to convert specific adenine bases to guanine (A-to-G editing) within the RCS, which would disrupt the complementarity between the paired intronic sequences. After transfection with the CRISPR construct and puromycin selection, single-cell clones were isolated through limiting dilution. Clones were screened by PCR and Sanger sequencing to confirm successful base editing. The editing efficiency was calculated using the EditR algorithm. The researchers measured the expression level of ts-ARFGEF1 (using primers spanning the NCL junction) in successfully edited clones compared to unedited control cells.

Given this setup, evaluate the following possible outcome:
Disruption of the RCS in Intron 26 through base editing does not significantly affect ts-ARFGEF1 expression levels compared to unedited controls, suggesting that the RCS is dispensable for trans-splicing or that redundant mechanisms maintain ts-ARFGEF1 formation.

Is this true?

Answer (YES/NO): NO